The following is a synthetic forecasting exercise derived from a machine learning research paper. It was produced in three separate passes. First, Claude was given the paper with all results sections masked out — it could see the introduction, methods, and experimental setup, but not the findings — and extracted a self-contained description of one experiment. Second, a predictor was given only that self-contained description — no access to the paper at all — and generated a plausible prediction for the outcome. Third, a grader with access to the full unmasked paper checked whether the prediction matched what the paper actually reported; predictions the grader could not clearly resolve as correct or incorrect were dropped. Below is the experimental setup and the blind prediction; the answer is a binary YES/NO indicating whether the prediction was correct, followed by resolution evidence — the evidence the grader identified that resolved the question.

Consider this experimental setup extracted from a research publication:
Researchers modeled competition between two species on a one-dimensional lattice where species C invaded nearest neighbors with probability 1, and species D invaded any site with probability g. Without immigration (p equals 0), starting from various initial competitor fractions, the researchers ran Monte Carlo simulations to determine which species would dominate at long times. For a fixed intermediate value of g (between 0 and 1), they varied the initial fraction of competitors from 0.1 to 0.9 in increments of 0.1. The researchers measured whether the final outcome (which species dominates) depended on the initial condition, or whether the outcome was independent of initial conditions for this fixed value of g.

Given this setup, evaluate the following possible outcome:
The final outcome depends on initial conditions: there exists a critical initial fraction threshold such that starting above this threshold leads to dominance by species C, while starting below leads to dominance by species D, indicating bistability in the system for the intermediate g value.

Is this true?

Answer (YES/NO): YES